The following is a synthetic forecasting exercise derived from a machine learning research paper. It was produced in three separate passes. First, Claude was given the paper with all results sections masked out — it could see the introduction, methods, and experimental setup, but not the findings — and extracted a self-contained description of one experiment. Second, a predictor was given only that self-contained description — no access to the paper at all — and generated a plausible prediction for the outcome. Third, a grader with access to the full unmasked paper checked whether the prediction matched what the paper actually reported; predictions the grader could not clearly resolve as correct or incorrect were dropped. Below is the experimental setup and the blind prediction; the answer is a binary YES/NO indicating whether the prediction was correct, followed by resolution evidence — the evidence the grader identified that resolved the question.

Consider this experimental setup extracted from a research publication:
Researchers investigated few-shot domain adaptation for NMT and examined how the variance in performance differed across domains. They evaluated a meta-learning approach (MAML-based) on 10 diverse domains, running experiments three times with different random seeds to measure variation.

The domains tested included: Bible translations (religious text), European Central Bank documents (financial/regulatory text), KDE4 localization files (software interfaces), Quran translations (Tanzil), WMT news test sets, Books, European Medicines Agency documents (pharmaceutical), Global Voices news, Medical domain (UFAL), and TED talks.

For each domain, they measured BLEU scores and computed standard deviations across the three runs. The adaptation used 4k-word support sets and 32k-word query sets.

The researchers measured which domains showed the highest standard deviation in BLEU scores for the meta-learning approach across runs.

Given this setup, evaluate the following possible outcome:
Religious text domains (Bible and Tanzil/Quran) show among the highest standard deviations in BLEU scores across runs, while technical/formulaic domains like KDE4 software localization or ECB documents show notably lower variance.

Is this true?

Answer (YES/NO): NO